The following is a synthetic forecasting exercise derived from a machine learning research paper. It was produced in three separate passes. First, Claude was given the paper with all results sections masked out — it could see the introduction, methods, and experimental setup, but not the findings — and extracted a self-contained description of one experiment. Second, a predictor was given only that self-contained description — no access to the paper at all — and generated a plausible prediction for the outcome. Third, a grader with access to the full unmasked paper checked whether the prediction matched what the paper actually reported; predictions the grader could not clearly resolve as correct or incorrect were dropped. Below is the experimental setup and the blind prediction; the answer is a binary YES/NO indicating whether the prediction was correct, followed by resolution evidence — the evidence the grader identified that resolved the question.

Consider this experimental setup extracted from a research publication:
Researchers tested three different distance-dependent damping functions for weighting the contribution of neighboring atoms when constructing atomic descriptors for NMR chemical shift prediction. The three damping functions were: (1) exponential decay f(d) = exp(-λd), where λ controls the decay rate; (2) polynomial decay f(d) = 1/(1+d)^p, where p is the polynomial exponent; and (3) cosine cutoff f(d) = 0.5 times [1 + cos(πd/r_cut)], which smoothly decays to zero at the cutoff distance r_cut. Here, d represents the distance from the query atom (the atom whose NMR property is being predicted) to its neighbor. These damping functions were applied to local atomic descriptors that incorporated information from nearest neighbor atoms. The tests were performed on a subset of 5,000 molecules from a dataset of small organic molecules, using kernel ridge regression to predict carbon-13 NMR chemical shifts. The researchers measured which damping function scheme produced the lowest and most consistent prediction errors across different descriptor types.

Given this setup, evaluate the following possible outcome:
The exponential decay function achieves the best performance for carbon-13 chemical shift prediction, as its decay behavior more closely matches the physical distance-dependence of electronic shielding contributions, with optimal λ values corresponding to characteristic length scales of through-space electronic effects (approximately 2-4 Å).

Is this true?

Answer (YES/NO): NO